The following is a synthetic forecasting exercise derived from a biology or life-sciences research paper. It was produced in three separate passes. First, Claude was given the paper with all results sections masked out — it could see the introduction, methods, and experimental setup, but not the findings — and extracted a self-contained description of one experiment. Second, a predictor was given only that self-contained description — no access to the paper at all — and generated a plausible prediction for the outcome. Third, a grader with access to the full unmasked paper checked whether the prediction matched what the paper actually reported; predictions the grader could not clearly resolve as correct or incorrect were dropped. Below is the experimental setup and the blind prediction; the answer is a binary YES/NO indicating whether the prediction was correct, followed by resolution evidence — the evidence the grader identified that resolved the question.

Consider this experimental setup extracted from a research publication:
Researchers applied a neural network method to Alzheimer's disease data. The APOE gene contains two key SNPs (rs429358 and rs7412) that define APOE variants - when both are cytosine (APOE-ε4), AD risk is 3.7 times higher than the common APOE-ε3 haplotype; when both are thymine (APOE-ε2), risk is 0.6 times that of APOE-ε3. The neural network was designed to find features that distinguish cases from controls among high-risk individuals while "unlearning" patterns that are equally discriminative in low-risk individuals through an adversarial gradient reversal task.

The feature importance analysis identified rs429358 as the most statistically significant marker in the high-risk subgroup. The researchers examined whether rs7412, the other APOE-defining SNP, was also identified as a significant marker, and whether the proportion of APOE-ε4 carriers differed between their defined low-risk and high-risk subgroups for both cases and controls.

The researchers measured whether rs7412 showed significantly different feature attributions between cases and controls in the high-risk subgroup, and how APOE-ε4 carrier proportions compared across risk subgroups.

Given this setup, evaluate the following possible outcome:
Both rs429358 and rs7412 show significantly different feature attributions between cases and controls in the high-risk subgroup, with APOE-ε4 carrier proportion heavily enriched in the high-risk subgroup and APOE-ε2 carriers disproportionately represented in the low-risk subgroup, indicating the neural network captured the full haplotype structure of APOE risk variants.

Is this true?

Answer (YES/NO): NO